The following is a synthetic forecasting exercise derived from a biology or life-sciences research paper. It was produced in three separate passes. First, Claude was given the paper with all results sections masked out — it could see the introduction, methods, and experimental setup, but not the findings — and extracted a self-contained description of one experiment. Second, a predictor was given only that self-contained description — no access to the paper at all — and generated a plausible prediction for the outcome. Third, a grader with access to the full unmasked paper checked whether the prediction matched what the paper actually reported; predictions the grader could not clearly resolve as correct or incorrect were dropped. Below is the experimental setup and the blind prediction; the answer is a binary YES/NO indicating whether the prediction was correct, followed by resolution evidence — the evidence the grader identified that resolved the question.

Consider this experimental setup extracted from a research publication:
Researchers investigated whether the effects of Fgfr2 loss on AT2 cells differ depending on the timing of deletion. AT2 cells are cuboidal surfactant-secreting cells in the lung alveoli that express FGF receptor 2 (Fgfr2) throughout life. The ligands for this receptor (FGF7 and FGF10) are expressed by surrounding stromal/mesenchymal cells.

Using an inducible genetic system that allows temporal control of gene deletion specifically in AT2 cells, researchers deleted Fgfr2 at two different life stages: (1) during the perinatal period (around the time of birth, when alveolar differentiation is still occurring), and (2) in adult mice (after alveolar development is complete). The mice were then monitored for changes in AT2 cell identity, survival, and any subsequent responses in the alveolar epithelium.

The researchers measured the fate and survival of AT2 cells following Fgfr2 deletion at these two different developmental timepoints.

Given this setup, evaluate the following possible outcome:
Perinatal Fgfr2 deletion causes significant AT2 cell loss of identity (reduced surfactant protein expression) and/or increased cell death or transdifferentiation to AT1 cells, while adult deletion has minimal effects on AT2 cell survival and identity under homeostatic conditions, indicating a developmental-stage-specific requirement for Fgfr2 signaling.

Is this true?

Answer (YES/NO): NO